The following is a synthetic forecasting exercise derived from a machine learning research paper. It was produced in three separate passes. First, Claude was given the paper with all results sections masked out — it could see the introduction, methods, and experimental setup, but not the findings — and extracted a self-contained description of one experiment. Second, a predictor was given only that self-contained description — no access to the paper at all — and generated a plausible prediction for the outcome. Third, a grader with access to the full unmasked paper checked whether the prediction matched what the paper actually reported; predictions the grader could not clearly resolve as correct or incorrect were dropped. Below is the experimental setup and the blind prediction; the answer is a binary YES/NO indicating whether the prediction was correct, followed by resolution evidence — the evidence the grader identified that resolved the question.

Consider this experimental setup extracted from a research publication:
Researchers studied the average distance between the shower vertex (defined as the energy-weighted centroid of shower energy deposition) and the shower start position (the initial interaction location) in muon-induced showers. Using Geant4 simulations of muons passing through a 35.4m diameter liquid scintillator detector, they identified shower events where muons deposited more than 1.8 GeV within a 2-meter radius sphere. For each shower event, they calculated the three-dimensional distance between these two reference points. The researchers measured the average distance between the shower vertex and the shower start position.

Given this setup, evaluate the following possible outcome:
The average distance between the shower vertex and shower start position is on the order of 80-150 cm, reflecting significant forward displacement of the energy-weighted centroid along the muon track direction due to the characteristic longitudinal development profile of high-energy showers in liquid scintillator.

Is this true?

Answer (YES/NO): NO